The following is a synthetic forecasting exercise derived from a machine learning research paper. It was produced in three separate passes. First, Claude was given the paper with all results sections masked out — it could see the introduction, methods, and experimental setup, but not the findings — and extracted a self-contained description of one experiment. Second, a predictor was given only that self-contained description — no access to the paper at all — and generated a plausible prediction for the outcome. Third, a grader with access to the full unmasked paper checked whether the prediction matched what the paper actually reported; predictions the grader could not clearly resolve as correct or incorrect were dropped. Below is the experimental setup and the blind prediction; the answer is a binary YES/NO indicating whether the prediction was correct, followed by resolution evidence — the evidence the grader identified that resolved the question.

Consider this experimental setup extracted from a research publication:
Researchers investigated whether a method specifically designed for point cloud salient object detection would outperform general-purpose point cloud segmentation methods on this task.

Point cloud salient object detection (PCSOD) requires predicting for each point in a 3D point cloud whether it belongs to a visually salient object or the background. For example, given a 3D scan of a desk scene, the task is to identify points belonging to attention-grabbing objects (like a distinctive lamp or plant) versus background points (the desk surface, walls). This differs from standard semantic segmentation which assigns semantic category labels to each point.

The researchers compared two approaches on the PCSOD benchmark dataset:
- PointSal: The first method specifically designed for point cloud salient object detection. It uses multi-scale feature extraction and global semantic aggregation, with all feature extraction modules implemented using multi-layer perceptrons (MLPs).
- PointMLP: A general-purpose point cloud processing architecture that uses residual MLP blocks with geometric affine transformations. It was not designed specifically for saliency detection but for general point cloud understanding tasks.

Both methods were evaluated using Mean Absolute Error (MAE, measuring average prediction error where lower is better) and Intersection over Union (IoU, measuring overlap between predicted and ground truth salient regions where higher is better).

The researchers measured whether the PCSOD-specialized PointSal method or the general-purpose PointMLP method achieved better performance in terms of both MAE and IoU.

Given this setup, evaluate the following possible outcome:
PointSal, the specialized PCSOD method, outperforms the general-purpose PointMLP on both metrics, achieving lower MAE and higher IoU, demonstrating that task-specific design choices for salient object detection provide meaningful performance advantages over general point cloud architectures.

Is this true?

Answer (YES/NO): NO